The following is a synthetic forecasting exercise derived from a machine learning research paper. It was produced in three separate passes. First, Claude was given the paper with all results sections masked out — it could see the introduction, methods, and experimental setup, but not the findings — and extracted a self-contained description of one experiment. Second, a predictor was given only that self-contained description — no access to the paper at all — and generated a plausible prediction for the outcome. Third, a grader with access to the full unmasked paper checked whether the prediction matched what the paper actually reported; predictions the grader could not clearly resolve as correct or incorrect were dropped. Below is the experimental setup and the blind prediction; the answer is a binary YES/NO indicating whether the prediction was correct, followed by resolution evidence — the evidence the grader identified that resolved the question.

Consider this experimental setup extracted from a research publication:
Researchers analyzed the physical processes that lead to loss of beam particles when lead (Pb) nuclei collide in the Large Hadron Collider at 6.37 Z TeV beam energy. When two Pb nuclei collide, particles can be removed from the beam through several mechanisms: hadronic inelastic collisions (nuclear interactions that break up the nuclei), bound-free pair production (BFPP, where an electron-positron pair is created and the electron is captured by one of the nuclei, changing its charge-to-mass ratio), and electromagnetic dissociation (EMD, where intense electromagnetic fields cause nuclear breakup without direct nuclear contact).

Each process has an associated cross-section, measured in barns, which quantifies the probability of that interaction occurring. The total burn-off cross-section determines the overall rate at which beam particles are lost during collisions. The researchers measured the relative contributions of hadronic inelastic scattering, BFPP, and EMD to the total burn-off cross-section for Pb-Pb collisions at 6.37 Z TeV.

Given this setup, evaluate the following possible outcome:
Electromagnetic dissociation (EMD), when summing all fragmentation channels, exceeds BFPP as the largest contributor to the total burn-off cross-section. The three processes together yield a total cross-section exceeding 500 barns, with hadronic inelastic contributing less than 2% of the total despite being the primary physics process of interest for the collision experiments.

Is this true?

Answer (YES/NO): NO